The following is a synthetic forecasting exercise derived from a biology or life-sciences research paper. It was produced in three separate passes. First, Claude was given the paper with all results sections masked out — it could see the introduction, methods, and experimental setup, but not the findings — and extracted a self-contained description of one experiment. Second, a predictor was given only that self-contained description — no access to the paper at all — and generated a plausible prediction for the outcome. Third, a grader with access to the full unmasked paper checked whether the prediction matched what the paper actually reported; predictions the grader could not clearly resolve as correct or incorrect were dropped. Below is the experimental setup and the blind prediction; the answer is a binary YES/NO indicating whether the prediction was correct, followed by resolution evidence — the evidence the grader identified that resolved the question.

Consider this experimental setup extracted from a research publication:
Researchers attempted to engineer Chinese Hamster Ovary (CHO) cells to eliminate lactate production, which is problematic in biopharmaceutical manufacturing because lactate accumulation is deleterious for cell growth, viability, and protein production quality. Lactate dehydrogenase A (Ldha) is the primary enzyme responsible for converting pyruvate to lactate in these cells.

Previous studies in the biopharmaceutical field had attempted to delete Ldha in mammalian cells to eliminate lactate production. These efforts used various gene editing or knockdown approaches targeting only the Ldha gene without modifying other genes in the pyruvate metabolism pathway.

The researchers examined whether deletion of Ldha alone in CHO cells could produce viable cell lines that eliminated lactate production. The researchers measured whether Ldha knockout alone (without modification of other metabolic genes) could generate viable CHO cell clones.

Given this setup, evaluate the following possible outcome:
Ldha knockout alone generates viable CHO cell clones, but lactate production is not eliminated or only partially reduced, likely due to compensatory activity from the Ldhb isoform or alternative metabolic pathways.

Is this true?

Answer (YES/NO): NO